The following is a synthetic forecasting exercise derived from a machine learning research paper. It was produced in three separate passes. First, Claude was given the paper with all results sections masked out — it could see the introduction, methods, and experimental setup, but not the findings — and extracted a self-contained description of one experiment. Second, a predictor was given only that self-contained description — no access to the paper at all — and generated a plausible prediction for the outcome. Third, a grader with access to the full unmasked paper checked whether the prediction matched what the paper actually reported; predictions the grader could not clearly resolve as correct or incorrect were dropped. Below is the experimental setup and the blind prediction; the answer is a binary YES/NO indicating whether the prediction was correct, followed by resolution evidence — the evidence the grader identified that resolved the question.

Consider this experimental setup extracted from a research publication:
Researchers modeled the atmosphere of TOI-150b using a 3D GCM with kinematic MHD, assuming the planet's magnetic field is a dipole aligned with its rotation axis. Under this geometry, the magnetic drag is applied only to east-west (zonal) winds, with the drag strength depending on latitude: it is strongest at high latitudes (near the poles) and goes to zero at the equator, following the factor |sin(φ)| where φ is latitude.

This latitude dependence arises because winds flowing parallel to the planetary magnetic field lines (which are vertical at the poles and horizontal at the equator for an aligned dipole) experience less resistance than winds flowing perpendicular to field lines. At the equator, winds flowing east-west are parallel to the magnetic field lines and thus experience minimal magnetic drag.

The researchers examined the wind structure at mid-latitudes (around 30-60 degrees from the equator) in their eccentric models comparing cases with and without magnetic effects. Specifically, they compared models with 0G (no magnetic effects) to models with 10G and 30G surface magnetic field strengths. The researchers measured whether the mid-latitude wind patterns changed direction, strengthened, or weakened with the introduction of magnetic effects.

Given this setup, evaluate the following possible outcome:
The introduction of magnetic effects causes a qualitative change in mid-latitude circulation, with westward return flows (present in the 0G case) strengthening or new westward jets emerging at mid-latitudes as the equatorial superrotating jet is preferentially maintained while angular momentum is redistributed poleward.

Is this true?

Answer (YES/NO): NO